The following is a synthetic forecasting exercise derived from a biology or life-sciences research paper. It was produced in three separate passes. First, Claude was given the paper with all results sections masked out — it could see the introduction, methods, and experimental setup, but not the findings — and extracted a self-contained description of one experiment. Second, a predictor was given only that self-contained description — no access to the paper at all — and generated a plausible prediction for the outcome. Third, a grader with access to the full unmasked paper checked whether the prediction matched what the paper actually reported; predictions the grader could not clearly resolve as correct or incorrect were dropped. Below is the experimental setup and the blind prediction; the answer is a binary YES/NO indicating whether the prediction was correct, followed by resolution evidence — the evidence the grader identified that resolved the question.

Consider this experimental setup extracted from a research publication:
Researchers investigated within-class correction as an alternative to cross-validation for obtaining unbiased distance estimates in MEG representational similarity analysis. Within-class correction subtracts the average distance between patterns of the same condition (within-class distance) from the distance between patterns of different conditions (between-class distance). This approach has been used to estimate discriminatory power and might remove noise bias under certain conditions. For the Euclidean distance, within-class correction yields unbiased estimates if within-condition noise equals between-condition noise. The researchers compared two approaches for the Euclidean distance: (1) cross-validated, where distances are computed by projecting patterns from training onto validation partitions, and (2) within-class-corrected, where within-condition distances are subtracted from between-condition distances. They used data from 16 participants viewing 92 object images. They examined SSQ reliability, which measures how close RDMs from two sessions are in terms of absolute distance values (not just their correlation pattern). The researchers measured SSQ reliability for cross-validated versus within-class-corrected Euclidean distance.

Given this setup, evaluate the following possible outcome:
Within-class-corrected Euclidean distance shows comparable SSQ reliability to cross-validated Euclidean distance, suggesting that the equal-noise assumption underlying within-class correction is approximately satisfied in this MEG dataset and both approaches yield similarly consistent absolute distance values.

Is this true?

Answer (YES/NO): NO